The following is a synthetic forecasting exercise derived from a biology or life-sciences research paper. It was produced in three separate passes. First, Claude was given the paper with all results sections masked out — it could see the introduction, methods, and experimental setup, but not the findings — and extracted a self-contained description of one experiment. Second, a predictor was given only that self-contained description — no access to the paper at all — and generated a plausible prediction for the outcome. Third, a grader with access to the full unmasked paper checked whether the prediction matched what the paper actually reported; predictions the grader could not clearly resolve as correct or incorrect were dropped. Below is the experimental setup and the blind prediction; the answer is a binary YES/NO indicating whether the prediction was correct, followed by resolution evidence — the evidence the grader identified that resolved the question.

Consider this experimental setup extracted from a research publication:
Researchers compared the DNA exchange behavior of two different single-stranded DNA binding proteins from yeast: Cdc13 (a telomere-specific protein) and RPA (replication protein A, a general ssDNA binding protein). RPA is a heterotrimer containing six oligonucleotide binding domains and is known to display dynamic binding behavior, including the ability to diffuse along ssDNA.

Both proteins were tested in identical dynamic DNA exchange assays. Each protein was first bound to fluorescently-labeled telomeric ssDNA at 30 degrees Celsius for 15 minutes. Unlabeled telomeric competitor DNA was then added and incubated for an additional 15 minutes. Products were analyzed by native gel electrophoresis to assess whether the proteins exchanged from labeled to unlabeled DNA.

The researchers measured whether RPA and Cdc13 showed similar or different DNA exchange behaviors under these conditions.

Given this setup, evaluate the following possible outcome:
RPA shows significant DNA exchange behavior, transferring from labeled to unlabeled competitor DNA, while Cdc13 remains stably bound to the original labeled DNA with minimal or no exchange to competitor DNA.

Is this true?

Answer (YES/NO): NO